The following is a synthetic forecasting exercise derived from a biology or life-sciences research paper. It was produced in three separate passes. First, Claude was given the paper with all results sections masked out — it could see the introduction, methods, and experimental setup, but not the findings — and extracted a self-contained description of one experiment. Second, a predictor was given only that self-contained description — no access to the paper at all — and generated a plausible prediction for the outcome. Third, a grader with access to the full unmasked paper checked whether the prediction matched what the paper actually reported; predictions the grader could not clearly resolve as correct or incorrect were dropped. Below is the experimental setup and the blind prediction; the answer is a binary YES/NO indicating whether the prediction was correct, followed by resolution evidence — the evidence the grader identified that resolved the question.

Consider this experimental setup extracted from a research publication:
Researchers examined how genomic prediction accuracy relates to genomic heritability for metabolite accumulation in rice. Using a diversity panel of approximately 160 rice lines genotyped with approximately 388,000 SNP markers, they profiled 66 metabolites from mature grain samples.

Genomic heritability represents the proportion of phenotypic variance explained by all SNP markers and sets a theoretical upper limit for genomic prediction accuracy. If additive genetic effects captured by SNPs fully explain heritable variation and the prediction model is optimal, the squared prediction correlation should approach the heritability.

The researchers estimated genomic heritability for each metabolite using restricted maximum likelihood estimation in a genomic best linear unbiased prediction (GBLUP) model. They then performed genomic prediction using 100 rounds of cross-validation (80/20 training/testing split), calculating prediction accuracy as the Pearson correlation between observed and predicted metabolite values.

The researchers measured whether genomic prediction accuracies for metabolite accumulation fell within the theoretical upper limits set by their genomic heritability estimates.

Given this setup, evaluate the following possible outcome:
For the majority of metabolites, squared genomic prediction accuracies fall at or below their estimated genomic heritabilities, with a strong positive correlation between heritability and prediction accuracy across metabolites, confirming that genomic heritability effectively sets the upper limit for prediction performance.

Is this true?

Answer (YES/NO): YES